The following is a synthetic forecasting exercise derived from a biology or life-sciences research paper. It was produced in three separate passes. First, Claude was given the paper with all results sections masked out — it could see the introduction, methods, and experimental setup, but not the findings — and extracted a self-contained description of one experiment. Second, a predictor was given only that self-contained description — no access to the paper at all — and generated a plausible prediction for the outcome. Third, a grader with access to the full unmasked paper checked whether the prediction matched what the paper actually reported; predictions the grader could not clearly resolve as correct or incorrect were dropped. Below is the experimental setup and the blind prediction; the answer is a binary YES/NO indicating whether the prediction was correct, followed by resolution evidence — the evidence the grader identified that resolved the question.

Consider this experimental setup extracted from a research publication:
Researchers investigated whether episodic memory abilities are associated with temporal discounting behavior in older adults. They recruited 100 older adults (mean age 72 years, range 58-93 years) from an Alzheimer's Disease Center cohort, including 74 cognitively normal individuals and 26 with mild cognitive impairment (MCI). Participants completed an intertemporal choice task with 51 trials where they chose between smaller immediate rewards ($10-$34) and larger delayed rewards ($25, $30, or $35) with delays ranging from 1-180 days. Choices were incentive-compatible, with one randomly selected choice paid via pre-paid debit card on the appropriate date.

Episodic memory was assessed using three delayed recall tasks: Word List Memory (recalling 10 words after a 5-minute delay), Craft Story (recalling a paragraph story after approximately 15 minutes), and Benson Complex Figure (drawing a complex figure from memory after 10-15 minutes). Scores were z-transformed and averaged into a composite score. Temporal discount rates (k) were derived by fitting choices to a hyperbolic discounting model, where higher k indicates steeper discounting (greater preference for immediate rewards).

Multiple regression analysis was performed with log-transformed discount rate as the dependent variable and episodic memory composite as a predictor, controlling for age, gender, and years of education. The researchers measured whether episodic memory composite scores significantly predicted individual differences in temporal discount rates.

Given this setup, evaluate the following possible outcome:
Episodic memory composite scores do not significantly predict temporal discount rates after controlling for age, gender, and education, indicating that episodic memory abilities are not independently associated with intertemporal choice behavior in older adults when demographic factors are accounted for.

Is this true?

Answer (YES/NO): NO